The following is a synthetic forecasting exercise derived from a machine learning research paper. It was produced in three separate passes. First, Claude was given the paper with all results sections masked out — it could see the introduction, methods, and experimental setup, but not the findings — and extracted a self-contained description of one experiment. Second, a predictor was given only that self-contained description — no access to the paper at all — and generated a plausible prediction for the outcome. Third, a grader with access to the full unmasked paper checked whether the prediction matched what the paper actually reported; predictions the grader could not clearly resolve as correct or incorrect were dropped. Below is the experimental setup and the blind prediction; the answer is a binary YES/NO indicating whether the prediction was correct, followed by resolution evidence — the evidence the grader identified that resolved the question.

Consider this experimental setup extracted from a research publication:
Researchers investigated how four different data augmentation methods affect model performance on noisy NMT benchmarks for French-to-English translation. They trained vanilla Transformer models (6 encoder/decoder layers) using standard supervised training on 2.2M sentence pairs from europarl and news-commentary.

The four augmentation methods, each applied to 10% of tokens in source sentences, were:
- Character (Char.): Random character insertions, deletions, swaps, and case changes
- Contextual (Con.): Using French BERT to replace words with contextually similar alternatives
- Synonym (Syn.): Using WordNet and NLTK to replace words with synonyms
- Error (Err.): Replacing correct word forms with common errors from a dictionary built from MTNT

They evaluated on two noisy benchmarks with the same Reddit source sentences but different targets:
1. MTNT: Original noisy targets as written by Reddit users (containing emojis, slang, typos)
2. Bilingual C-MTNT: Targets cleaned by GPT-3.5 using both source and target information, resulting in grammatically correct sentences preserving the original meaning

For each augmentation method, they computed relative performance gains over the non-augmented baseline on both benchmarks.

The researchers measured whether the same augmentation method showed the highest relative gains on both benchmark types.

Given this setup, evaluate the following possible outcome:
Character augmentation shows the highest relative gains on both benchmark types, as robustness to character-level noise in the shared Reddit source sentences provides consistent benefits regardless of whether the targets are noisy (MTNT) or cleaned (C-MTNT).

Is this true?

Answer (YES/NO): YES